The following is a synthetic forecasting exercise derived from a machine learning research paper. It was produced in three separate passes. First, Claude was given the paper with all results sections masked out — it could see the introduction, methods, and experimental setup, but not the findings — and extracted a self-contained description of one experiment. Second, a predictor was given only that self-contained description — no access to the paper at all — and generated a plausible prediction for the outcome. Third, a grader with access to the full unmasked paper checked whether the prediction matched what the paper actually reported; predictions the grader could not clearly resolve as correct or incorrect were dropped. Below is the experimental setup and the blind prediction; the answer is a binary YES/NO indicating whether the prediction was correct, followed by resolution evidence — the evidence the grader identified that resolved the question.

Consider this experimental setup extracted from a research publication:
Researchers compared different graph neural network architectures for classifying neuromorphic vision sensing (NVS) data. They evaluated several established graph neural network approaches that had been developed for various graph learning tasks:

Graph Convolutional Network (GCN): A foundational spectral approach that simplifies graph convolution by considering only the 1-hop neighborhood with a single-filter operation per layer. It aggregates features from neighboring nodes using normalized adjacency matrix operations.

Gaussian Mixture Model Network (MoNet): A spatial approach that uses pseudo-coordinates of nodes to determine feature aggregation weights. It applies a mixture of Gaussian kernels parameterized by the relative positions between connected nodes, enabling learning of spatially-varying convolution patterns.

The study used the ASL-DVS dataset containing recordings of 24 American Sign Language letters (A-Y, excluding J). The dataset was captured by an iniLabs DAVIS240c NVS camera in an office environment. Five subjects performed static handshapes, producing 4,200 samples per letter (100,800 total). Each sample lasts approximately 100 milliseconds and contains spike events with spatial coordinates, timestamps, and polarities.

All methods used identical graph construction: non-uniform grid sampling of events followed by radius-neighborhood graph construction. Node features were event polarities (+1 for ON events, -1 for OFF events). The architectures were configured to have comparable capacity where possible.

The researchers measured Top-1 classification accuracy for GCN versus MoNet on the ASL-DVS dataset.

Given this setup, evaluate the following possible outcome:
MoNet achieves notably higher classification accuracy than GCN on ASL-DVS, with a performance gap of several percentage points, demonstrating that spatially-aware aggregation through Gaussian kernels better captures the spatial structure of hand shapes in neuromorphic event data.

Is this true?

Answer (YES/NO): YES